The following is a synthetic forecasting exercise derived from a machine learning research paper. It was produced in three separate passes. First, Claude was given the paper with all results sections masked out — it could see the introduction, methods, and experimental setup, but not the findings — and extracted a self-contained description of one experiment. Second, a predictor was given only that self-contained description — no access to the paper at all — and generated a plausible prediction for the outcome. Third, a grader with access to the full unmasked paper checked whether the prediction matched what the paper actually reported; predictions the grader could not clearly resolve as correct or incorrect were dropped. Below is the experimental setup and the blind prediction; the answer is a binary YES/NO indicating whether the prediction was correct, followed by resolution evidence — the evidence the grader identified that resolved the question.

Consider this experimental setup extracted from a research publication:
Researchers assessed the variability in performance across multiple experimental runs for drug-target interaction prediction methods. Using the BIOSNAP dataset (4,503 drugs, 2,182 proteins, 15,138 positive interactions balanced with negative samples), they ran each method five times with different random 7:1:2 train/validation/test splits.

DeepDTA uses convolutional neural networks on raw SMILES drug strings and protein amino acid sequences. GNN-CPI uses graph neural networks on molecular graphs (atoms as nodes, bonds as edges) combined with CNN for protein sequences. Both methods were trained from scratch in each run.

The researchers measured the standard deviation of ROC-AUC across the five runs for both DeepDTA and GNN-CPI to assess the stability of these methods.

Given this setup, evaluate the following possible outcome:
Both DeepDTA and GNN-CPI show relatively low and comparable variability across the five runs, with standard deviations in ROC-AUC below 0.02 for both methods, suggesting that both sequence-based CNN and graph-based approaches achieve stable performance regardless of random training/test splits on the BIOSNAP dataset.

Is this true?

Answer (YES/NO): YES